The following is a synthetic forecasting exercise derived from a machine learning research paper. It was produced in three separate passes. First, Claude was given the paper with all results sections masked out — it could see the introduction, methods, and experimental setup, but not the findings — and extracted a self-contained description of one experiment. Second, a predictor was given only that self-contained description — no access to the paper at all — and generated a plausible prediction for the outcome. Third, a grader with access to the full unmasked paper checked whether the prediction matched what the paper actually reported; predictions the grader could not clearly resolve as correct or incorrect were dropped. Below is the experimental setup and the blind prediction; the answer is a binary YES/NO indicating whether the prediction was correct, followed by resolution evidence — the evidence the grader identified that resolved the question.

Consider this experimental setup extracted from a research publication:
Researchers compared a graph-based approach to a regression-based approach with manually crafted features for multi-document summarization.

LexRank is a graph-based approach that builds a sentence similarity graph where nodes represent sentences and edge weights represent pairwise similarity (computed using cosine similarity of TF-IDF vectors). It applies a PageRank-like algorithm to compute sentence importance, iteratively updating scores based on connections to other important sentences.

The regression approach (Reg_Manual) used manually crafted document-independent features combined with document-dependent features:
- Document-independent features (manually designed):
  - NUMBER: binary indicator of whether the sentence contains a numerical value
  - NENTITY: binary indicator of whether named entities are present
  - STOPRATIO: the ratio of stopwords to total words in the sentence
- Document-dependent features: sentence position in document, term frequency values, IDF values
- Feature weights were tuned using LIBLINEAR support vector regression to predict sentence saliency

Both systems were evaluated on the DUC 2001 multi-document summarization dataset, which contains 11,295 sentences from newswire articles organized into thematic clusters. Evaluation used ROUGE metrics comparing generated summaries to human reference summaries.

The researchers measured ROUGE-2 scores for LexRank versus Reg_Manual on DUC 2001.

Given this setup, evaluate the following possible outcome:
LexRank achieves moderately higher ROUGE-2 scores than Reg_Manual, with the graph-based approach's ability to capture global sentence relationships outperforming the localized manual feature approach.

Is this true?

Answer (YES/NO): NO